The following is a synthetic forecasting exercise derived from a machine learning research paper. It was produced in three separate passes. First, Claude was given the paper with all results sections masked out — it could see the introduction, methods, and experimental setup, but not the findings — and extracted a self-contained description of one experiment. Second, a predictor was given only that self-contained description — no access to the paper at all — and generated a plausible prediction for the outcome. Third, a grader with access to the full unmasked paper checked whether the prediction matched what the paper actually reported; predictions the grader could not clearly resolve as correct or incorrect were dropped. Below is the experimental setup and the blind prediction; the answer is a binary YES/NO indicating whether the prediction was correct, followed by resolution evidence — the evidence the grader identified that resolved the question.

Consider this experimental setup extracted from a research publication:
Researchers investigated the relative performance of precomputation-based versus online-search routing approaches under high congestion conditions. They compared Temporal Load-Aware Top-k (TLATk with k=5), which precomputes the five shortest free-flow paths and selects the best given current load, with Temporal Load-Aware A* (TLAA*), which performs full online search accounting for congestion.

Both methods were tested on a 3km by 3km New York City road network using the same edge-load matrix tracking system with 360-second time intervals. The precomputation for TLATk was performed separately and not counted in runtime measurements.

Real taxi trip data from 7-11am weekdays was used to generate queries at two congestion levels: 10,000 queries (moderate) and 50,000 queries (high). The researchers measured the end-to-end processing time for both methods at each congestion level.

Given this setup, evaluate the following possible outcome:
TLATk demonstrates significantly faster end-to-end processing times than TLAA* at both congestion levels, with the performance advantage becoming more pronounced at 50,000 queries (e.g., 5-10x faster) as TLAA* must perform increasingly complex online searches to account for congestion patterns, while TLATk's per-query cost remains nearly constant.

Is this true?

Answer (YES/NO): NO